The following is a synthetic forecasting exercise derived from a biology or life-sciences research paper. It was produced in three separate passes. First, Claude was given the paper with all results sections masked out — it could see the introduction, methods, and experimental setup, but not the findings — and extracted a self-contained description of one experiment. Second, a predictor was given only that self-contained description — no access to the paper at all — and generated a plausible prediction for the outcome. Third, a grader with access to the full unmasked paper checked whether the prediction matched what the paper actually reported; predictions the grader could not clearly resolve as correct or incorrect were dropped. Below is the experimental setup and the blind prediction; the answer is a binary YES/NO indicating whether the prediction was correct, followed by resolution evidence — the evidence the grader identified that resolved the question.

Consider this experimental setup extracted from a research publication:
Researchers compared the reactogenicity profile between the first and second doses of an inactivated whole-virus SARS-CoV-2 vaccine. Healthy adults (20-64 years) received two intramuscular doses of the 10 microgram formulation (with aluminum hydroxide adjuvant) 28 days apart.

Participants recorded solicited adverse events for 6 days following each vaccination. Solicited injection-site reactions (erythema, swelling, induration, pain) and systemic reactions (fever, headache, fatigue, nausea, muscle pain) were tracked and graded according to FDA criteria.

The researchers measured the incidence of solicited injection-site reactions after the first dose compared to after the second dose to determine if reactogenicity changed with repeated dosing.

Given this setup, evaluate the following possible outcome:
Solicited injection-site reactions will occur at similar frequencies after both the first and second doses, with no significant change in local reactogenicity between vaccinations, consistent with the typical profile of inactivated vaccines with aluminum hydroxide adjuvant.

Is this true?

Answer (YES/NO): YES